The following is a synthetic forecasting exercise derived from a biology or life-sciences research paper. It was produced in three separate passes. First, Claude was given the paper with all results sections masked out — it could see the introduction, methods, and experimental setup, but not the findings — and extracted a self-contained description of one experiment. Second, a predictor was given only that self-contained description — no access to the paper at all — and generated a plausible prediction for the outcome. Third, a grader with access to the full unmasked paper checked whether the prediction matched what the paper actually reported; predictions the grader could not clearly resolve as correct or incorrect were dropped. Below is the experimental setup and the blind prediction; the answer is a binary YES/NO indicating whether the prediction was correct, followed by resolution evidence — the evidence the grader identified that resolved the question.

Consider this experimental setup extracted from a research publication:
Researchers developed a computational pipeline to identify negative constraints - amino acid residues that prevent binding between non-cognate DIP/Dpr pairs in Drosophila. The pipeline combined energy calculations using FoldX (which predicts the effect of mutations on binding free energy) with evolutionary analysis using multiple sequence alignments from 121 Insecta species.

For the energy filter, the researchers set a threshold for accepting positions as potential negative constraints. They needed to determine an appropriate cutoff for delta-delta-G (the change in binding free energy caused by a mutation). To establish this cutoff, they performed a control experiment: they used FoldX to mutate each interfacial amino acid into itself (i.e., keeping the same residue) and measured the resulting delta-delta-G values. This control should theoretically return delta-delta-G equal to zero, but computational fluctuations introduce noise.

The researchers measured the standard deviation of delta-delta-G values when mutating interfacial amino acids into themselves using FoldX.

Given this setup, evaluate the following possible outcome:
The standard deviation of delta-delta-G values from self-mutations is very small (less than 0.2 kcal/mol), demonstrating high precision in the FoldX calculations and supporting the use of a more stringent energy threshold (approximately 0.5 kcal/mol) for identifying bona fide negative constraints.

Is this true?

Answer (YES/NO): NO